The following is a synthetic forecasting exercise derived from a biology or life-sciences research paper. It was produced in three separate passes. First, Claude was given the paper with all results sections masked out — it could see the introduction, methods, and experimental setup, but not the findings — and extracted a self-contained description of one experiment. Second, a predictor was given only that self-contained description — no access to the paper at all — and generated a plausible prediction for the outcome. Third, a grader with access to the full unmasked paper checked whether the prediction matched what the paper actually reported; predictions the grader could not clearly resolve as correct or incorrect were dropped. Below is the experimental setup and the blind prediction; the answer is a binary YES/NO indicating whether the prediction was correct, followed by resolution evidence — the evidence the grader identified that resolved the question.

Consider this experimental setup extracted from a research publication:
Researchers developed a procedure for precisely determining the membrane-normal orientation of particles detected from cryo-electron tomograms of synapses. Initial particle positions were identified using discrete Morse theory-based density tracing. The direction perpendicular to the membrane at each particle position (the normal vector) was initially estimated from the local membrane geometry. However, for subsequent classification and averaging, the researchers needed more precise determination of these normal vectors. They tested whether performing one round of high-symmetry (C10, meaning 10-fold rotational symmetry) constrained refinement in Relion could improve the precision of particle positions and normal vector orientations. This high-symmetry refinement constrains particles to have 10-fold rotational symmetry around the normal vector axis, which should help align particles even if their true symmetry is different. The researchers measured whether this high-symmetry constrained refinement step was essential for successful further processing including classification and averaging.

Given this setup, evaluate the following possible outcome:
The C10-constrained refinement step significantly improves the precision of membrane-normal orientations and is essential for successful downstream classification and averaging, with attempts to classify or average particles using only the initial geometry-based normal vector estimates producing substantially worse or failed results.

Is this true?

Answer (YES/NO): NO